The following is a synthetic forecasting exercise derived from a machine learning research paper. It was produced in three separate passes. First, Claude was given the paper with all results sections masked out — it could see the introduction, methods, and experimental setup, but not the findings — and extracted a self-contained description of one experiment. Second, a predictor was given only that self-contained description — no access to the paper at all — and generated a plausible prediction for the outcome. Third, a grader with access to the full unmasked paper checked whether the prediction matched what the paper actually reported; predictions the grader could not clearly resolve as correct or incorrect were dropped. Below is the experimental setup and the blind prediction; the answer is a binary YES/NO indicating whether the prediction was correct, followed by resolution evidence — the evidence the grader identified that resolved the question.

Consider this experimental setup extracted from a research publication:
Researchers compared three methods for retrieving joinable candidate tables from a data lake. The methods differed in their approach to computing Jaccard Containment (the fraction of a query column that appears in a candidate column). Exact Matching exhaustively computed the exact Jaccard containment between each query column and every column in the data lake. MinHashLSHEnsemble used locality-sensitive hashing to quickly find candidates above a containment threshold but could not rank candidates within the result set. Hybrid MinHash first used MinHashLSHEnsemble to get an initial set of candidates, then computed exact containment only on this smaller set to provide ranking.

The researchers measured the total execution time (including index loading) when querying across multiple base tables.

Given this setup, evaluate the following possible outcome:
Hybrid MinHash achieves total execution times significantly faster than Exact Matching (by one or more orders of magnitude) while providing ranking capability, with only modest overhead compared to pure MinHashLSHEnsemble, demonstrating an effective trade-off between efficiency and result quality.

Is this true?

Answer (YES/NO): NO